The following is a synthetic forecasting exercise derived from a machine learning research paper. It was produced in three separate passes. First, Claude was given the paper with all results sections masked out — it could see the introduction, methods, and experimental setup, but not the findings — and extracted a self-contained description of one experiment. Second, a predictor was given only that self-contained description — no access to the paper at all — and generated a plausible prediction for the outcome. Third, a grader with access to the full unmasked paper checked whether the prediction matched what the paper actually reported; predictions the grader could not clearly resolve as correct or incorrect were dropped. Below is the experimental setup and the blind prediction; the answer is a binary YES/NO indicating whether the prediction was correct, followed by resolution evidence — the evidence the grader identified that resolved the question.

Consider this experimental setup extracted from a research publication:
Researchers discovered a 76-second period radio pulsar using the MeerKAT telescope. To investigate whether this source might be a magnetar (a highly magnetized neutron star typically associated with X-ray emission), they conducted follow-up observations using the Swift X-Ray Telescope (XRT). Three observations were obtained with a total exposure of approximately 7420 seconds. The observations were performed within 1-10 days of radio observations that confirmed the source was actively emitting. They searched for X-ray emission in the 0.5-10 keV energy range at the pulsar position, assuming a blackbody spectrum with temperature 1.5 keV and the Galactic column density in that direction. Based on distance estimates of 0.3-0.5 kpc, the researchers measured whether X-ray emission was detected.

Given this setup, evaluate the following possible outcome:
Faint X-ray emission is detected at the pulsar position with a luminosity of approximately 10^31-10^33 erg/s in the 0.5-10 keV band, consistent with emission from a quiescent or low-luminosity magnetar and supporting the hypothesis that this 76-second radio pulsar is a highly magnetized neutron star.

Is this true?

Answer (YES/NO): NO